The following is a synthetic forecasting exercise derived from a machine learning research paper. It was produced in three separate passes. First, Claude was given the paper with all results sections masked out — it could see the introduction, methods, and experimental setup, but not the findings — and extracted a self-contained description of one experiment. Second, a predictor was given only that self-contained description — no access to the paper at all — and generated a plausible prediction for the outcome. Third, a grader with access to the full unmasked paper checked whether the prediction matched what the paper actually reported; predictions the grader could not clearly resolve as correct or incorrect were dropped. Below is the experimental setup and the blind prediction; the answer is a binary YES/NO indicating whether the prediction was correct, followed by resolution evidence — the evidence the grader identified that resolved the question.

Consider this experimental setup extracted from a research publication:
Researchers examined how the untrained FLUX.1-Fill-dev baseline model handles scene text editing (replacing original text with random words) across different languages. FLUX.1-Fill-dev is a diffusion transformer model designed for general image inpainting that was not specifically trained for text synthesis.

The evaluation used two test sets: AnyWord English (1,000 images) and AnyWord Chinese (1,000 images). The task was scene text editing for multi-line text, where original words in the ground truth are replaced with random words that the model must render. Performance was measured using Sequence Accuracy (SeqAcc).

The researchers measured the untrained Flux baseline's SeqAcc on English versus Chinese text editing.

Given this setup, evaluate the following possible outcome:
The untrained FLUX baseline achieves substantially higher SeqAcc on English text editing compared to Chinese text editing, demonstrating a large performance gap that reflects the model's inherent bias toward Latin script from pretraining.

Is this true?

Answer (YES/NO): YES